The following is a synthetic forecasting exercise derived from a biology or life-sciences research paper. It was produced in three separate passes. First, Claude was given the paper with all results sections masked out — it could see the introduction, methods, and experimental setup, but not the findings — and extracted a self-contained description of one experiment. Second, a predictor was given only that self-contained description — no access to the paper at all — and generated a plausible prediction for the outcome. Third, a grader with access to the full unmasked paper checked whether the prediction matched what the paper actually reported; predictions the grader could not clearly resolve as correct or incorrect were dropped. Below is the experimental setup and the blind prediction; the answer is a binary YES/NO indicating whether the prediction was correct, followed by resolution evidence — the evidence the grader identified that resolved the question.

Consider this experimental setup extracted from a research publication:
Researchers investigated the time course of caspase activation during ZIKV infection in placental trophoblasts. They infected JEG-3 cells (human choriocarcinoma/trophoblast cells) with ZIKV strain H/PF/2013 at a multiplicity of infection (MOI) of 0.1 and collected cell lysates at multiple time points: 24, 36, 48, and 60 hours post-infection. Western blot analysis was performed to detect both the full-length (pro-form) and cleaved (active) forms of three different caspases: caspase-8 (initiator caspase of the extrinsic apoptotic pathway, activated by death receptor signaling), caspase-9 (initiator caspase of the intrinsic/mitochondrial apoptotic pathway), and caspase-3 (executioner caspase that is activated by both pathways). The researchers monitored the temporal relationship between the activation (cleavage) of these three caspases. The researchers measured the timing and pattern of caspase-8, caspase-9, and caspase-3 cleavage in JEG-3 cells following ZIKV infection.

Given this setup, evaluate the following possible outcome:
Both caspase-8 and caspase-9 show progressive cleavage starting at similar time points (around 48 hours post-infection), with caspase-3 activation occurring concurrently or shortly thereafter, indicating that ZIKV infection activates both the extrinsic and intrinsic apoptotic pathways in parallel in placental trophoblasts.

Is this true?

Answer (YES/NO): NO